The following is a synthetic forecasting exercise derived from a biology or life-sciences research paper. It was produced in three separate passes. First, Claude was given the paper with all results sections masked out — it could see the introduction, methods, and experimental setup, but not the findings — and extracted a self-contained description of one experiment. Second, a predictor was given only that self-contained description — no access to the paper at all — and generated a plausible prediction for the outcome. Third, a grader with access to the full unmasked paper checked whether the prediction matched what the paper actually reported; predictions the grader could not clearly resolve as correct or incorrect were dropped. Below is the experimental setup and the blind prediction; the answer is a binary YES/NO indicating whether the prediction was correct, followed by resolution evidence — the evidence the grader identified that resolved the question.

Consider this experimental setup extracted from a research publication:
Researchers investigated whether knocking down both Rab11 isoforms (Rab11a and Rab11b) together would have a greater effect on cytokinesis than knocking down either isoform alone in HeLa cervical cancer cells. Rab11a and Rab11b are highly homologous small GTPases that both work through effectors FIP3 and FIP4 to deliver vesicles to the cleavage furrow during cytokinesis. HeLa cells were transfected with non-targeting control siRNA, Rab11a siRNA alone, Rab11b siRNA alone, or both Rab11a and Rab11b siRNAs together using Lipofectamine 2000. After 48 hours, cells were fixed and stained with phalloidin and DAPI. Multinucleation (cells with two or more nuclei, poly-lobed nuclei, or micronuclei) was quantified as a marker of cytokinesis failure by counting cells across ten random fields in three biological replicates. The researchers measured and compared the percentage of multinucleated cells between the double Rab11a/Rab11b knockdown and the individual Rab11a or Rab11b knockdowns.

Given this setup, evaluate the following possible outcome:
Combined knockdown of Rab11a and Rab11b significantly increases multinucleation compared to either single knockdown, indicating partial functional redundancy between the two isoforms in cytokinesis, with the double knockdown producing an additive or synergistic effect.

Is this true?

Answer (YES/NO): NO